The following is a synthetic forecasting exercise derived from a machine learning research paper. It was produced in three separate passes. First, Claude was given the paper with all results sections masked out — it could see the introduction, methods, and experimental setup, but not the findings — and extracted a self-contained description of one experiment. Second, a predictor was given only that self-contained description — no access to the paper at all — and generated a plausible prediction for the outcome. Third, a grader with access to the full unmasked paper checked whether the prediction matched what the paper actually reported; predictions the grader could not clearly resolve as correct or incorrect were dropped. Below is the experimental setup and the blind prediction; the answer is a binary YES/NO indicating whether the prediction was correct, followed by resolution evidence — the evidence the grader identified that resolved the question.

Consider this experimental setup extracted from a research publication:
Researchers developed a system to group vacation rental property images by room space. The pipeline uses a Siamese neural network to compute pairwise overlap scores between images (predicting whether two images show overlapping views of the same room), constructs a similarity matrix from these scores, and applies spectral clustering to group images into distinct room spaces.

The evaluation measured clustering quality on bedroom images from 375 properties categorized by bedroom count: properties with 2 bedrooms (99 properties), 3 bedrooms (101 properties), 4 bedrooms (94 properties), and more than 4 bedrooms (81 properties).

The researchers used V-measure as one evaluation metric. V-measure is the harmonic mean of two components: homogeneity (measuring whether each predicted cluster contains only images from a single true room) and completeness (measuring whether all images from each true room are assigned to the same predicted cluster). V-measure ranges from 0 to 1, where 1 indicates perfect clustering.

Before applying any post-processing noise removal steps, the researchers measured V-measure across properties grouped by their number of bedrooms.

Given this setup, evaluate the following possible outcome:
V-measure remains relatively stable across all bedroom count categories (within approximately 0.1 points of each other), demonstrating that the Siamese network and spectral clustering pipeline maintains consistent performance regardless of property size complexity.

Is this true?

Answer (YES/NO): NO